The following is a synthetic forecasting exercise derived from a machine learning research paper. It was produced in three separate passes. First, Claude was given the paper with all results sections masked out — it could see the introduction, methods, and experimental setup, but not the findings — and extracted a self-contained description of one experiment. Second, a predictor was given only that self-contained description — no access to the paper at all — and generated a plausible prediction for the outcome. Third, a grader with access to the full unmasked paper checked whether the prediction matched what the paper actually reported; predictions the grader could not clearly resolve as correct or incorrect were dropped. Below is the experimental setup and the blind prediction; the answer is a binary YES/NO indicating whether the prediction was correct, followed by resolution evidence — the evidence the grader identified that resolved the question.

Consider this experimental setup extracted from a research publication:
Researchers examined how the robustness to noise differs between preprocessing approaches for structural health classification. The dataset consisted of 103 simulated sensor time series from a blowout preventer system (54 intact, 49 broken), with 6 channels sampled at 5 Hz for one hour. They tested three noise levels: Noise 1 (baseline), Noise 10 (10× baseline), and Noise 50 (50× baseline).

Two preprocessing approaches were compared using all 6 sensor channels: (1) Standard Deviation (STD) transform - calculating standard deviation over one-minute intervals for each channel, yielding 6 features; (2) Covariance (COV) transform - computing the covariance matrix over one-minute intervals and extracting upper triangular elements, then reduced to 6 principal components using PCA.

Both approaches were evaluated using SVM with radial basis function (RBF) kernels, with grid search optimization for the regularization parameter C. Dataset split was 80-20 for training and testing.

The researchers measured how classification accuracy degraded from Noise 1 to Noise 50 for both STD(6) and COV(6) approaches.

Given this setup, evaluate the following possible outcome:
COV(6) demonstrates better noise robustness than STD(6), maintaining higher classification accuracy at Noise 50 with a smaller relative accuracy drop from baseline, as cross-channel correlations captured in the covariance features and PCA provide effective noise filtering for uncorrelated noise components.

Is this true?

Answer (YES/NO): YES